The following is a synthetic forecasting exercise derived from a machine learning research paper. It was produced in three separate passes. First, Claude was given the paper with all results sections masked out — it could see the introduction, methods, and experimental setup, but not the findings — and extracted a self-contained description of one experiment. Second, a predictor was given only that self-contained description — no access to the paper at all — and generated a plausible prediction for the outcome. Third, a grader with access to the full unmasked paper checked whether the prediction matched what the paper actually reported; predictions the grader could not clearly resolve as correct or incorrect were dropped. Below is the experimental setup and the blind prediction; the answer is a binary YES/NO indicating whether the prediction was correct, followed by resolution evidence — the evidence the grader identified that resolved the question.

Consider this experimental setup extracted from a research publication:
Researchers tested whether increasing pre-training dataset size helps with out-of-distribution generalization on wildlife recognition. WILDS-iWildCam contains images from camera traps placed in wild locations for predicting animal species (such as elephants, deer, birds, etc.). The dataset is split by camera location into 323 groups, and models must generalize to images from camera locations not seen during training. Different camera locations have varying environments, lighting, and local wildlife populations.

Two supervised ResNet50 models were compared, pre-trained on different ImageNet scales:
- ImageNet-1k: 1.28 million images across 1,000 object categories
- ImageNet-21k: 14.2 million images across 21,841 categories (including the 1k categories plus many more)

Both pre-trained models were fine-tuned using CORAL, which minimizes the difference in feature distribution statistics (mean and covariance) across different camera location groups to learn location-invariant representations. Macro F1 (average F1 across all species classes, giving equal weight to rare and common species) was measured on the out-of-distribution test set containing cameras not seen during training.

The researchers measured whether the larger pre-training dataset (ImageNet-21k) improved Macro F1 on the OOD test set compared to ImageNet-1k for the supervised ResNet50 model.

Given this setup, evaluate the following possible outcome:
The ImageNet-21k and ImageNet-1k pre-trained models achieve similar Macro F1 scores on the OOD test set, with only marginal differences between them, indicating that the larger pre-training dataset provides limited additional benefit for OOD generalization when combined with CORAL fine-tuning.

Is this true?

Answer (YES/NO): NO